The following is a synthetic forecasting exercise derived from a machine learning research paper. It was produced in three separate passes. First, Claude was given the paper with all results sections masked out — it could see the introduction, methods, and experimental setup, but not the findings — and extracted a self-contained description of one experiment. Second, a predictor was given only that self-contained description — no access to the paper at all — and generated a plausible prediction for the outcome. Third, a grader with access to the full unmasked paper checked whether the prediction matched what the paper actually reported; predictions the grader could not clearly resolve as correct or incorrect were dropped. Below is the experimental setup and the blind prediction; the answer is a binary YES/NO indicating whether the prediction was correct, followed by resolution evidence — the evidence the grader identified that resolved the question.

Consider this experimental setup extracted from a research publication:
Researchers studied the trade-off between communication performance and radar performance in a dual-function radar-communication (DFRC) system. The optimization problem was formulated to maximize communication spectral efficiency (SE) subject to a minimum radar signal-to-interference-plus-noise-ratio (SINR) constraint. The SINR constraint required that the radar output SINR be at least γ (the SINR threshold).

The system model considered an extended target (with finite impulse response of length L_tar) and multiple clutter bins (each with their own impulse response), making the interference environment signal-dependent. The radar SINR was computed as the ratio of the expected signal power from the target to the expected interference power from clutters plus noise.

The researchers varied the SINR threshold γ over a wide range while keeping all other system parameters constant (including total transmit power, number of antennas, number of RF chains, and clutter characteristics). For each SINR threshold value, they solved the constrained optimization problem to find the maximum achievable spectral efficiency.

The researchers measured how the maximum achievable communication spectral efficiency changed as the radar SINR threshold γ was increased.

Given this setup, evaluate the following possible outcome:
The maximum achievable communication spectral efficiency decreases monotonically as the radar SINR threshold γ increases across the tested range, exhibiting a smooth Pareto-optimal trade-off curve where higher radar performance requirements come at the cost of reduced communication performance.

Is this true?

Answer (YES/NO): YES